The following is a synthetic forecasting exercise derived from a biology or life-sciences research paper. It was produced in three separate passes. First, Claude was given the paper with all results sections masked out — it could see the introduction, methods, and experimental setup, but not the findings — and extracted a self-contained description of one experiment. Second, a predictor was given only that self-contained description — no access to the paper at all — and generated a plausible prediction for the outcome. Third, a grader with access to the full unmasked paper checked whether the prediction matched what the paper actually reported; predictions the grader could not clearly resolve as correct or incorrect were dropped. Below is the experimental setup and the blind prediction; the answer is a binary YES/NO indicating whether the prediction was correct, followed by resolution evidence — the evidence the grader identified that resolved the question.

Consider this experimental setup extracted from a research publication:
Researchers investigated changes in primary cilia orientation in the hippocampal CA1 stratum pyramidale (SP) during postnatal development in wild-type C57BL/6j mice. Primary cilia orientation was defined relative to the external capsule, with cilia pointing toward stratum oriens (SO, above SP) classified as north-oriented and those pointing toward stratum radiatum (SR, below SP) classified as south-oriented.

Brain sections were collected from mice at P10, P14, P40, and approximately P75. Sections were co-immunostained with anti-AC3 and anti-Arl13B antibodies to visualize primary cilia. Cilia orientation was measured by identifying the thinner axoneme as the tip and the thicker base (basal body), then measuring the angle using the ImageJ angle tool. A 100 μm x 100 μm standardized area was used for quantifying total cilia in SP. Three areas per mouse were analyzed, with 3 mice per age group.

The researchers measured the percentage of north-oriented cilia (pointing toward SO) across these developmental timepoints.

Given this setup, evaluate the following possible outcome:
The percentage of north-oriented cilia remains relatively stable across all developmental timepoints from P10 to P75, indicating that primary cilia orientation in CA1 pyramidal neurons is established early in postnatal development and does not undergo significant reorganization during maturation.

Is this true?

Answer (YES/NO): NO